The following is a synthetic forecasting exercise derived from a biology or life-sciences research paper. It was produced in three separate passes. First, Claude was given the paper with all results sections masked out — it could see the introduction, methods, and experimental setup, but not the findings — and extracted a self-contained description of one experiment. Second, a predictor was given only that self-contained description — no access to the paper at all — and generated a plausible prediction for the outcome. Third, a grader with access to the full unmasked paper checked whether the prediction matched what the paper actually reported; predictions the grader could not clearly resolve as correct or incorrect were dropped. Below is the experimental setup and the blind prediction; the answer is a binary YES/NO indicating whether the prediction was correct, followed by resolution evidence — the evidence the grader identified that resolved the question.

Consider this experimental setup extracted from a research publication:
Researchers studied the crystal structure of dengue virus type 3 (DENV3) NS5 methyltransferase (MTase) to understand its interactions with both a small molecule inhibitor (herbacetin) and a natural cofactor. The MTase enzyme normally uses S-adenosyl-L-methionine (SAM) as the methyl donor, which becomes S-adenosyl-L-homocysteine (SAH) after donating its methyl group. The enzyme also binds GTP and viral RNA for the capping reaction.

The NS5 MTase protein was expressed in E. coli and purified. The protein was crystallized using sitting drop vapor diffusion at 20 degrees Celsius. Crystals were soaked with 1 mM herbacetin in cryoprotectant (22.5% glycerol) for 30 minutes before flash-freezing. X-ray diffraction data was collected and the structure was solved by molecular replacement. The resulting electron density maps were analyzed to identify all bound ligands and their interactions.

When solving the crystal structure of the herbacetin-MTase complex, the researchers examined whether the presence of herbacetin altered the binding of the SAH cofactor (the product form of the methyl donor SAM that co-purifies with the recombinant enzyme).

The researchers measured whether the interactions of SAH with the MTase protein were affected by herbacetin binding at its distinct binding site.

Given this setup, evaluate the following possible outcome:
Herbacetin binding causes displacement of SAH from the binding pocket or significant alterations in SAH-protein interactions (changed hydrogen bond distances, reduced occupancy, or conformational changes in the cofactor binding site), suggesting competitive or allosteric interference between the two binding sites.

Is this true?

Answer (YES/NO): NO